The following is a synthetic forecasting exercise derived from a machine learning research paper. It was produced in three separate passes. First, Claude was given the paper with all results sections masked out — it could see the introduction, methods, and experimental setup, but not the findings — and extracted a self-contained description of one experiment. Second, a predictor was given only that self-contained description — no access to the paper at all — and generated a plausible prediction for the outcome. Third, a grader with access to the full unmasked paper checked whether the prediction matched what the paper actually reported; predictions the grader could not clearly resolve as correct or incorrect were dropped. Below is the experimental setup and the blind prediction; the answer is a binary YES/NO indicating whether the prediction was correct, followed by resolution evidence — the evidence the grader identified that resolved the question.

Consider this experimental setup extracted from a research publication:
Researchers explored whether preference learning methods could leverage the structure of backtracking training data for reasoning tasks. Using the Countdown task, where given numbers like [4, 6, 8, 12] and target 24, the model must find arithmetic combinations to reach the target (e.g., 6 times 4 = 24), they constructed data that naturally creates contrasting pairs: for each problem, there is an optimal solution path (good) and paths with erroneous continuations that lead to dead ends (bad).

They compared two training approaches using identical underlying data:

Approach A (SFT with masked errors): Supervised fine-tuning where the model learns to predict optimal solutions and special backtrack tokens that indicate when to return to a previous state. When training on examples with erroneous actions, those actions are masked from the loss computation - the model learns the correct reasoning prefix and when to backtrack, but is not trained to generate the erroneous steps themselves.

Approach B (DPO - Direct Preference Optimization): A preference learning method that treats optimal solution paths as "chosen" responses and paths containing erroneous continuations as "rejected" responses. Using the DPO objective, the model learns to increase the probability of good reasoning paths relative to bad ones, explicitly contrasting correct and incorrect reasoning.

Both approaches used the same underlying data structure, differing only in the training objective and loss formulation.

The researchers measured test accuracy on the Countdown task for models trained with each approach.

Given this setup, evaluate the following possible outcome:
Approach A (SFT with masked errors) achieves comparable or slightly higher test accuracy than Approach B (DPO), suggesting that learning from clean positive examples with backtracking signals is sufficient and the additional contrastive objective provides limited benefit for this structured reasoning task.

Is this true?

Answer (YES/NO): YES